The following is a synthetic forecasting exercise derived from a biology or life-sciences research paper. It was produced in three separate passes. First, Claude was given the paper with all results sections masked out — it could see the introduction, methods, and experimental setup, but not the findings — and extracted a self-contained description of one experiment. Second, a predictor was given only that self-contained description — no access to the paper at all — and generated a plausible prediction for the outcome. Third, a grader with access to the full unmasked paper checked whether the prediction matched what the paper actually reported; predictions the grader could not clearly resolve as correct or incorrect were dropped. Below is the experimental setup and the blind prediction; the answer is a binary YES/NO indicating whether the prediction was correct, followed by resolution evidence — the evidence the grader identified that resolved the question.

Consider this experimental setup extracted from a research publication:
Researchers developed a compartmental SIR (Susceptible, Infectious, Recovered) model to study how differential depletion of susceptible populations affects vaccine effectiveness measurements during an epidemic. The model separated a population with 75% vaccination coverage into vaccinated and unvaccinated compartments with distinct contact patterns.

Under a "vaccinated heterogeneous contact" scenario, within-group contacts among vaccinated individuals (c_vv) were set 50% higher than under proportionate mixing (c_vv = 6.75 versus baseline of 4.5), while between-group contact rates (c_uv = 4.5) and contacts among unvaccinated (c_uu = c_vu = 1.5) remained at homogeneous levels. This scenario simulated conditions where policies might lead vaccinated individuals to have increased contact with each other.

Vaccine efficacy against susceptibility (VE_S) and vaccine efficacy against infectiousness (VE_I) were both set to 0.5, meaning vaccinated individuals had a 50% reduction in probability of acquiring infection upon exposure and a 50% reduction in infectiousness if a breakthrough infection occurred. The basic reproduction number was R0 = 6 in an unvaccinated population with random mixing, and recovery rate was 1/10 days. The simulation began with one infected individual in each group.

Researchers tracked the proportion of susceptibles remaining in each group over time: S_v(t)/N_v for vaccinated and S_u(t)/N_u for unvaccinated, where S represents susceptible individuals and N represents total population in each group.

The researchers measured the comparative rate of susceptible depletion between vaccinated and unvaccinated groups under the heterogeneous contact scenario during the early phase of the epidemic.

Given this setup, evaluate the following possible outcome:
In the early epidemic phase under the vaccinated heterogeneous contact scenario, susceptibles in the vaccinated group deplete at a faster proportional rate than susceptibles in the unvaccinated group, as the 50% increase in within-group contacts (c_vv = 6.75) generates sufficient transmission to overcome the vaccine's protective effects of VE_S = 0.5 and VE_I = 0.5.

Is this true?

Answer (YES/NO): NO